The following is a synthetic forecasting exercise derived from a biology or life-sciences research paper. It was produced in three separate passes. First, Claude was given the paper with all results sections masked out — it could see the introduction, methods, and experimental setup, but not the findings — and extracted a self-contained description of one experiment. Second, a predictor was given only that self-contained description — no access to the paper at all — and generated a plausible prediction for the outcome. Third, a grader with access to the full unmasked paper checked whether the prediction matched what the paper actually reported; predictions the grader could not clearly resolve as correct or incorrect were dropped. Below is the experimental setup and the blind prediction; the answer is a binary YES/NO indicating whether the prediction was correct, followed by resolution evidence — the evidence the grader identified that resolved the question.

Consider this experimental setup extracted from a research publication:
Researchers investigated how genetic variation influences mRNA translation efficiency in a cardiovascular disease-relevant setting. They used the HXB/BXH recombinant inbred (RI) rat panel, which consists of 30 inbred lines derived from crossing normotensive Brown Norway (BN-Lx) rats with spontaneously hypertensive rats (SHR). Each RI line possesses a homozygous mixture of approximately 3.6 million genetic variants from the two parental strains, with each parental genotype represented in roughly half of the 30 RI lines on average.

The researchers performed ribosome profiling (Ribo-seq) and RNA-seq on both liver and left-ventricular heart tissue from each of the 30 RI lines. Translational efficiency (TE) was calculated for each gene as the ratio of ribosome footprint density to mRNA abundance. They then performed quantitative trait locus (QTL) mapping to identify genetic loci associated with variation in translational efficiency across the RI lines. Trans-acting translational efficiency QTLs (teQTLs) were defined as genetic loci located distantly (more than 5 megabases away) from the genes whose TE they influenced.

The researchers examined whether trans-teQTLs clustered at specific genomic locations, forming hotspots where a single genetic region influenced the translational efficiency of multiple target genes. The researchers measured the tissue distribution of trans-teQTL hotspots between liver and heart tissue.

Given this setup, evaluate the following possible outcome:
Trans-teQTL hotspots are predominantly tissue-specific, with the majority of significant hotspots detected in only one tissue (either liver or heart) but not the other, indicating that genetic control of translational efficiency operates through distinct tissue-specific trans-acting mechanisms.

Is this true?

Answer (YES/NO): YES